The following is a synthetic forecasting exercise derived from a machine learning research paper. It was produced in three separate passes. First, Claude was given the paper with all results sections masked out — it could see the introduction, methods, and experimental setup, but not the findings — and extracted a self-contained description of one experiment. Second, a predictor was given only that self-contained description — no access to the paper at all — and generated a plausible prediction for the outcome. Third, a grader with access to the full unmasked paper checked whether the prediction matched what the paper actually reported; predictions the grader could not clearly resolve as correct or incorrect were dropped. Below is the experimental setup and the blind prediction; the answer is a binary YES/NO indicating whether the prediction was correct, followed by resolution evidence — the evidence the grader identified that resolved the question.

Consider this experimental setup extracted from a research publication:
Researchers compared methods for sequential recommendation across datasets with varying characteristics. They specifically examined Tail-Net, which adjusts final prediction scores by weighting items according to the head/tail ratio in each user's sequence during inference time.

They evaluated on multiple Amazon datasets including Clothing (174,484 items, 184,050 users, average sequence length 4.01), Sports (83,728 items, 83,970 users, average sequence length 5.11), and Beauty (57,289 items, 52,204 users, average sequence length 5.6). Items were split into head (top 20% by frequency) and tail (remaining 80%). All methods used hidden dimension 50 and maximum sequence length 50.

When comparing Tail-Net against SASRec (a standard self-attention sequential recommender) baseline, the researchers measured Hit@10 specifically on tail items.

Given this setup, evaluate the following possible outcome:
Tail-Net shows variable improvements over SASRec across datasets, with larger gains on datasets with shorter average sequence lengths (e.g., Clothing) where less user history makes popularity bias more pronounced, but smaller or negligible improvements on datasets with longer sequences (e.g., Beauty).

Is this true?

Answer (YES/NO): NO